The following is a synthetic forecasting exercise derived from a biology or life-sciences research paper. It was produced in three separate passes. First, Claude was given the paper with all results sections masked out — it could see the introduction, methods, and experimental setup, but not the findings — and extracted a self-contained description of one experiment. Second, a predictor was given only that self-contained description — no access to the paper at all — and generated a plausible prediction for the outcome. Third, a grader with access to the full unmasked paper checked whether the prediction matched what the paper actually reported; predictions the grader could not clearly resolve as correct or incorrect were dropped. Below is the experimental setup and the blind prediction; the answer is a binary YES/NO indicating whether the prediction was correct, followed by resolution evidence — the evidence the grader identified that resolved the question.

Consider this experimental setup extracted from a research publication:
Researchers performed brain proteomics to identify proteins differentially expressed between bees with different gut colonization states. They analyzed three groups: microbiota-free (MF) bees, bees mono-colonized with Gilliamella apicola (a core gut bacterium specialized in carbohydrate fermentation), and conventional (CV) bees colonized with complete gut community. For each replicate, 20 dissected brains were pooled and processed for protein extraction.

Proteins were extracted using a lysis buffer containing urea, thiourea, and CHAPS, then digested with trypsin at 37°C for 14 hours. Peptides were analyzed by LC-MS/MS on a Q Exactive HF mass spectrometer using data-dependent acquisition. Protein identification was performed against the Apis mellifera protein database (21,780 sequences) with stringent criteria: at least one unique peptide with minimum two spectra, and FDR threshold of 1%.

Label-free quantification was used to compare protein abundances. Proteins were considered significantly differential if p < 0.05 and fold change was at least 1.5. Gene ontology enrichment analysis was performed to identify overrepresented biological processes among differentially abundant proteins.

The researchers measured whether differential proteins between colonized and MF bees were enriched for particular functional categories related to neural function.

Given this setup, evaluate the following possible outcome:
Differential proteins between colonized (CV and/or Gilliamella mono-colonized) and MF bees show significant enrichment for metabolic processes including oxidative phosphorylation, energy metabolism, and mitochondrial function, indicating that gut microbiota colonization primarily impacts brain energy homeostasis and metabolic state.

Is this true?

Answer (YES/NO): NO